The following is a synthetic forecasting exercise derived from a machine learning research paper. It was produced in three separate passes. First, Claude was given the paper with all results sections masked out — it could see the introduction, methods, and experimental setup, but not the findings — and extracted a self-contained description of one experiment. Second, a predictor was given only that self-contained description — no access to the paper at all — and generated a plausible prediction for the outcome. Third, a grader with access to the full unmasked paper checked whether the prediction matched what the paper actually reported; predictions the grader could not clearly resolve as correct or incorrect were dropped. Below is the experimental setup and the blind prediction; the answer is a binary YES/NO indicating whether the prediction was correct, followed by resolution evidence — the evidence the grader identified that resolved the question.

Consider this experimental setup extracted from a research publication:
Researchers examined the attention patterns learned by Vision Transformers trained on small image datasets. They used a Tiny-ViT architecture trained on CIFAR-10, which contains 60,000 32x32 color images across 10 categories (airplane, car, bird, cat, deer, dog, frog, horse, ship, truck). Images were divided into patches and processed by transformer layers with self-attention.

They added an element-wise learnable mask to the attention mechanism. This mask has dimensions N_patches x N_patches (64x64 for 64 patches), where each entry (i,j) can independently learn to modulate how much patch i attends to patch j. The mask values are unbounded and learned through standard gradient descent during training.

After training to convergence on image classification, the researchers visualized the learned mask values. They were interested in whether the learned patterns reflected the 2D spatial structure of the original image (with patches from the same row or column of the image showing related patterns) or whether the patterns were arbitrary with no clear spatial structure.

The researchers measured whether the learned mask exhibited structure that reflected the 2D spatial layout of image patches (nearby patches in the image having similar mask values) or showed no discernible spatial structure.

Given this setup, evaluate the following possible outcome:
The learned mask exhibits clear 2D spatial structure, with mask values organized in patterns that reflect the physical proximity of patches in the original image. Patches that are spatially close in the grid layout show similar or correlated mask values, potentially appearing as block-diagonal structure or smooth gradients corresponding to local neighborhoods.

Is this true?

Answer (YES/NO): YES